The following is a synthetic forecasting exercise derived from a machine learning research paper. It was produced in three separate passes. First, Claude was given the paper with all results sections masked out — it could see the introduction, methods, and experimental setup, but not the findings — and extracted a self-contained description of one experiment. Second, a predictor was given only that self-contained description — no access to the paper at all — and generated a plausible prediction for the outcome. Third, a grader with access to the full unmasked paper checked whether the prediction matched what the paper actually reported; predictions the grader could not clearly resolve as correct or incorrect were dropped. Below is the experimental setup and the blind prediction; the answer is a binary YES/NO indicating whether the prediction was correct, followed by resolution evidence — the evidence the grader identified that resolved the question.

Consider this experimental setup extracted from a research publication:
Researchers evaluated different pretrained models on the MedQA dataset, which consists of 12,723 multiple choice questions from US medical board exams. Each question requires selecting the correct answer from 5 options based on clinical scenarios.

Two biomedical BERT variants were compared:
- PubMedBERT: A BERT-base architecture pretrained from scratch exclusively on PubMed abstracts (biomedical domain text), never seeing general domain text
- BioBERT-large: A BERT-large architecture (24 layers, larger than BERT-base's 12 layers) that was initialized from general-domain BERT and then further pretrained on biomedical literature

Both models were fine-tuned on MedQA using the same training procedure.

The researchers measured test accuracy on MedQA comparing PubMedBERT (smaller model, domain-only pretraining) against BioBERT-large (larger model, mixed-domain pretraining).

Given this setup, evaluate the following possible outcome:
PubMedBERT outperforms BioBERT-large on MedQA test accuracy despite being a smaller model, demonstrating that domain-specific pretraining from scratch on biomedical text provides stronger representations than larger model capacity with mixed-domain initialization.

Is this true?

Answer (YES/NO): NO